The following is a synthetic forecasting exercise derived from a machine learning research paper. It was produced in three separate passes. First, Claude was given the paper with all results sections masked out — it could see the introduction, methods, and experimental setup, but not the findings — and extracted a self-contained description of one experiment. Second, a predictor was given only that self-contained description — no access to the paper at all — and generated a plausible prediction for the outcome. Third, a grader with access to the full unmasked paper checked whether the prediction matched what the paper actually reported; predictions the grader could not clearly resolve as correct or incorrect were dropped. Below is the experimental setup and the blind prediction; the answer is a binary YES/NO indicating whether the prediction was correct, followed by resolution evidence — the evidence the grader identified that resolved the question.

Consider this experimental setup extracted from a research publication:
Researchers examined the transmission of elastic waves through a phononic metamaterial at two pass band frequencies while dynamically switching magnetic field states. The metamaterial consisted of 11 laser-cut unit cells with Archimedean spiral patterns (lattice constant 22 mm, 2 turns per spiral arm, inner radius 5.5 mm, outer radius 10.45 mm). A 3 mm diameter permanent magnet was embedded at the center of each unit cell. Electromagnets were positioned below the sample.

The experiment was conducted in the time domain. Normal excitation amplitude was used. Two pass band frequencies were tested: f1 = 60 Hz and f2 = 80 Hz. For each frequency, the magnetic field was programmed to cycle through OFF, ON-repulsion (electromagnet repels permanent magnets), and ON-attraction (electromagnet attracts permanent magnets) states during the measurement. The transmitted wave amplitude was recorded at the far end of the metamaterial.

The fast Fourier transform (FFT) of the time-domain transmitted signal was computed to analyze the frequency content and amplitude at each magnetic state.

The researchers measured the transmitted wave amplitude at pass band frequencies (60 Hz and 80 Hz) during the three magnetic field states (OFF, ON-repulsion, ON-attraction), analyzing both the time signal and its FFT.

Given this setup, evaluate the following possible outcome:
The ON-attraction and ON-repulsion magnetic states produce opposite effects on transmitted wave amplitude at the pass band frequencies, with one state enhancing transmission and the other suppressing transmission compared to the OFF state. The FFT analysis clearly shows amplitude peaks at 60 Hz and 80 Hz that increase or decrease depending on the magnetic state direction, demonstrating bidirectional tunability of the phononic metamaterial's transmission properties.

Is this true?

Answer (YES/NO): NO